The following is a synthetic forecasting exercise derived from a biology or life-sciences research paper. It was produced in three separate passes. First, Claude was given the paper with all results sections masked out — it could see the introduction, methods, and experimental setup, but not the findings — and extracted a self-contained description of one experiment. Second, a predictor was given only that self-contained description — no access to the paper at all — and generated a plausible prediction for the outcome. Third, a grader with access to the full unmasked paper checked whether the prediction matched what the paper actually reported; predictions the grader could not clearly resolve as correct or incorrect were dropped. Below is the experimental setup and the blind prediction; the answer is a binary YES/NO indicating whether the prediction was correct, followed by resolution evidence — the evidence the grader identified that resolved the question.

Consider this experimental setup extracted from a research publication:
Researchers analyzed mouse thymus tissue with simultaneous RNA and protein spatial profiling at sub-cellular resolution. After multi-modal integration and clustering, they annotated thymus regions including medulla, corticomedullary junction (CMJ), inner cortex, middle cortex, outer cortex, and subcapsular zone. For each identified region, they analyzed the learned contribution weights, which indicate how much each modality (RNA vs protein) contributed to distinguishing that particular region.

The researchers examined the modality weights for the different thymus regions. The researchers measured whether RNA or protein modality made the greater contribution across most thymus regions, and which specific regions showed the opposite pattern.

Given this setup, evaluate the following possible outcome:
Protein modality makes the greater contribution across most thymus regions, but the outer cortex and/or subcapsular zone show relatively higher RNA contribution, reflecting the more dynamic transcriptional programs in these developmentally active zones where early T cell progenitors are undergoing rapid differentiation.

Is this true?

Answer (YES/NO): NO